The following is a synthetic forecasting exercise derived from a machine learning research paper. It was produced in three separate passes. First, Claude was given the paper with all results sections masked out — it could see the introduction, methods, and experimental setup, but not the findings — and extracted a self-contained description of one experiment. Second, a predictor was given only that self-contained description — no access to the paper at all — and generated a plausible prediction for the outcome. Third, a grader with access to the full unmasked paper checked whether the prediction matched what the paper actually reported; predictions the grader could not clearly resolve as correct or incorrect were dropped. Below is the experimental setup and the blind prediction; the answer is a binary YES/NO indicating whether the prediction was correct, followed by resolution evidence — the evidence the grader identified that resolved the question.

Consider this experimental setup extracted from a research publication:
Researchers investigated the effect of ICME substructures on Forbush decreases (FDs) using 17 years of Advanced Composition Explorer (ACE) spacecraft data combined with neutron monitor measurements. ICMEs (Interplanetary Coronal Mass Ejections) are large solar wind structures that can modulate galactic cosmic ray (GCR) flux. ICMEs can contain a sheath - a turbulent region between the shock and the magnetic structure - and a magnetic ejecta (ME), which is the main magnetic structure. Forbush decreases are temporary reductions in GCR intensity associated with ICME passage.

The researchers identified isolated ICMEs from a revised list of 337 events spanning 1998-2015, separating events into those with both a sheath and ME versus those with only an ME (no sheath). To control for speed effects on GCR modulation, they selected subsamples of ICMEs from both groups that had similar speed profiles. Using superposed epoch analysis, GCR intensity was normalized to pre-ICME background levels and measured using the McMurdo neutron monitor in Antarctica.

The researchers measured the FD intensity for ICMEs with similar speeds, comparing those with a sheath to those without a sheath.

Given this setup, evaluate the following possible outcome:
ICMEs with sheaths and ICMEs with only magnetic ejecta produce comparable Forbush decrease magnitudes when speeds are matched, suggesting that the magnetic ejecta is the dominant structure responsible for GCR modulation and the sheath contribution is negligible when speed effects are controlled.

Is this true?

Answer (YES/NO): NO